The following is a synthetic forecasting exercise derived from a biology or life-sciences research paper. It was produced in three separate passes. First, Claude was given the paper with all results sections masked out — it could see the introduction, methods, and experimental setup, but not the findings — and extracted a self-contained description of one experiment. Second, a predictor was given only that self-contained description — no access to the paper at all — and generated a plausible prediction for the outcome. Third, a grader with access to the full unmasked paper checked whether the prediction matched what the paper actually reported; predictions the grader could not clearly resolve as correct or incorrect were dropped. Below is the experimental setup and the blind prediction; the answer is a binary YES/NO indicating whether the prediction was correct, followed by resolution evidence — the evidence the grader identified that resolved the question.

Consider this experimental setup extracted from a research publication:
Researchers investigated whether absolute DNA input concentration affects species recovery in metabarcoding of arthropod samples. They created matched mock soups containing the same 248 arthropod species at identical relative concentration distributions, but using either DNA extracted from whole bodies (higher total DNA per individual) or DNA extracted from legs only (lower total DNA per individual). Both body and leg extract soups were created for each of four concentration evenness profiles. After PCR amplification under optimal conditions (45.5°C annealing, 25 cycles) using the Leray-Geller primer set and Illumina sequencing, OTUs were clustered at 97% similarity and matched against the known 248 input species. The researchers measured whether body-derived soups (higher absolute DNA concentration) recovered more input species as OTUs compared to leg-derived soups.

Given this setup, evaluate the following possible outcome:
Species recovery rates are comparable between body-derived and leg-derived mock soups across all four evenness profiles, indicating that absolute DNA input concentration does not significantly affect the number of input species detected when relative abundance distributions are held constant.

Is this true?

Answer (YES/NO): NO